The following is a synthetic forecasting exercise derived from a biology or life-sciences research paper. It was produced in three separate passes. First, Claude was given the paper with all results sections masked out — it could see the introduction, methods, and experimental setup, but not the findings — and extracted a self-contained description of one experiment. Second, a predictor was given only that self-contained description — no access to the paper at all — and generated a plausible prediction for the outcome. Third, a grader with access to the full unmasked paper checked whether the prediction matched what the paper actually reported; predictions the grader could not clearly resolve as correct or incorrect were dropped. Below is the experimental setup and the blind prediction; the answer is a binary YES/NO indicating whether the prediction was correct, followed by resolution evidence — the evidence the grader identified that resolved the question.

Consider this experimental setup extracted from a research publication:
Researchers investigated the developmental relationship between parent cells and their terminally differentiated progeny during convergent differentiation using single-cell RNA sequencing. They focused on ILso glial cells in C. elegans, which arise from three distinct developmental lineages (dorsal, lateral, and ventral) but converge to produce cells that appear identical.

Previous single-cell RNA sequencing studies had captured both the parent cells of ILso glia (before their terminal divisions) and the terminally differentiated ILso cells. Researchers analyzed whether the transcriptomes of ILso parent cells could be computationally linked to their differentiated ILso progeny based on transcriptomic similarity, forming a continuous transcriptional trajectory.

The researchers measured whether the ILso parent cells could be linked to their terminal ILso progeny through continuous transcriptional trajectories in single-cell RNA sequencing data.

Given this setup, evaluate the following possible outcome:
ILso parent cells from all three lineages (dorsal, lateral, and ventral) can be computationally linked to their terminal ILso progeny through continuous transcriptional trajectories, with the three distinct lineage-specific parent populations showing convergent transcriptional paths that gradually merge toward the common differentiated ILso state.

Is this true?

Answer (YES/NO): NO